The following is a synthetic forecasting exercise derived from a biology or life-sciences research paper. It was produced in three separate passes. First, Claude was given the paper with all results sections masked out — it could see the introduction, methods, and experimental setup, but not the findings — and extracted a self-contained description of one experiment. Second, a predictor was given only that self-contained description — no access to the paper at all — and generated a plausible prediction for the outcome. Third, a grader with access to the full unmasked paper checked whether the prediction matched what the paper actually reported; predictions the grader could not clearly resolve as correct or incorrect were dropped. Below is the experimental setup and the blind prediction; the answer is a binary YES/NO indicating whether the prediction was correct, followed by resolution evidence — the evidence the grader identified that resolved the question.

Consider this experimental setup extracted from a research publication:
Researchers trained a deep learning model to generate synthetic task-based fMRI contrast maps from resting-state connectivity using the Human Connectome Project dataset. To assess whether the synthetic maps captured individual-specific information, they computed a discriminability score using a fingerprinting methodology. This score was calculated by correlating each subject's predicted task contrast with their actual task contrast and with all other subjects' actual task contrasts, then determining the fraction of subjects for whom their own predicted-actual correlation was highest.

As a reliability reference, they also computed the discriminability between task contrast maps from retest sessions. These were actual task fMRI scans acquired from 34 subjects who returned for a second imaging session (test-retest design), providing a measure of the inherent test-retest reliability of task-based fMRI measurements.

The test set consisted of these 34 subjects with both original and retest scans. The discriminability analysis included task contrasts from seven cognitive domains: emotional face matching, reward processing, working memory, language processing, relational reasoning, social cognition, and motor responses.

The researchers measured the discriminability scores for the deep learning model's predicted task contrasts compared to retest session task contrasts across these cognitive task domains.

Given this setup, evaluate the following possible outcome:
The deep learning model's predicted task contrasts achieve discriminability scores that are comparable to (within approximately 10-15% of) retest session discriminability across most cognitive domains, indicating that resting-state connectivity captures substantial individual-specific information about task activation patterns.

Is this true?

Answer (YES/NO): NO